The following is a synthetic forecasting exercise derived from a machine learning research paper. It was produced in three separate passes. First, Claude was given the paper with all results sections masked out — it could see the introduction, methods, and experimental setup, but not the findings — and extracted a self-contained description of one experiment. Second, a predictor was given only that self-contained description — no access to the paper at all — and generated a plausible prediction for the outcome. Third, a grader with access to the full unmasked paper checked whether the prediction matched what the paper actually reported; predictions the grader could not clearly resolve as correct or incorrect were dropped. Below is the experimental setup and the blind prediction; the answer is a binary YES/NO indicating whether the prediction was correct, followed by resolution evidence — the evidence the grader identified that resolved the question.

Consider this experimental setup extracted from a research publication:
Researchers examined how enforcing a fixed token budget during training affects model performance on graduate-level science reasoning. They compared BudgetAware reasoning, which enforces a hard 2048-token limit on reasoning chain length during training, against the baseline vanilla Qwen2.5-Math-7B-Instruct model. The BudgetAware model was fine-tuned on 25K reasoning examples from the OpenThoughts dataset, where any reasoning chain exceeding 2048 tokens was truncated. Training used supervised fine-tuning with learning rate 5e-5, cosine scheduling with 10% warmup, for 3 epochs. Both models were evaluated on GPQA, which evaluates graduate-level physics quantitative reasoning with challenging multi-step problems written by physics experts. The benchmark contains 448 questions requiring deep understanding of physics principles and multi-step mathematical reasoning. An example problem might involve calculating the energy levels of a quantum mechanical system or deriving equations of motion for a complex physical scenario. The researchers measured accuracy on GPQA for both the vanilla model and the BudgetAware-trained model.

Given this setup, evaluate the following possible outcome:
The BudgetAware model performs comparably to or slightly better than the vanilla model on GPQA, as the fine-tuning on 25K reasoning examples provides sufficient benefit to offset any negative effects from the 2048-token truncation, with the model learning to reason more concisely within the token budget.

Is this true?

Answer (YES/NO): NO